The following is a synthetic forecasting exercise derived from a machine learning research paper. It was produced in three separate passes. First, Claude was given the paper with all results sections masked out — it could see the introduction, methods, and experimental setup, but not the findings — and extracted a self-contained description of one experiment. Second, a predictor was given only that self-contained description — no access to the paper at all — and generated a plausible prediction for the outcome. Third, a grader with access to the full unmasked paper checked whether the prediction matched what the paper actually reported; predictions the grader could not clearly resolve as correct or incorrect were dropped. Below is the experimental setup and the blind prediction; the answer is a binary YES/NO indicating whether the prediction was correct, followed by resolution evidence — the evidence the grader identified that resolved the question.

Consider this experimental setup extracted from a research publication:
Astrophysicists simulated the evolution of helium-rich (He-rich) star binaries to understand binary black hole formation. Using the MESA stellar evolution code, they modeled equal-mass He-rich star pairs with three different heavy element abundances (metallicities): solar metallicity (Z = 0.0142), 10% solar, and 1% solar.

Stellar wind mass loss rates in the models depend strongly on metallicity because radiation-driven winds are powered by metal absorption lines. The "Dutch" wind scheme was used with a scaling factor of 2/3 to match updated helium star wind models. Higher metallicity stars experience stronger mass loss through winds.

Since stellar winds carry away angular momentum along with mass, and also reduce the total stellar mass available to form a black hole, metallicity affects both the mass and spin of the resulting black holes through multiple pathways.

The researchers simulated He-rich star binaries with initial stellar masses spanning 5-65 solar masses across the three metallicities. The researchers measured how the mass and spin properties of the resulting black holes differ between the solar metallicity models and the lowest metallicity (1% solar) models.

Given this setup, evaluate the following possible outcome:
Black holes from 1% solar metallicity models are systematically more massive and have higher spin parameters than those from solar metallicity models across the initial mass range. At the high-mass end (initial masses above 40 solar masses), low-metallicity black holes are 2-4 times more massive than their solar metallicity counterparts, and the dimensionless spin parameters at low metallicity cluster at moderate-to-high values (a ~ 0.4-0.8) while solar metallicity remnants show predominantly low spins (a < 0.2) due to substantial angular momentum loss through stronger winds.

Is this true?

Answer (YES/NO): NO